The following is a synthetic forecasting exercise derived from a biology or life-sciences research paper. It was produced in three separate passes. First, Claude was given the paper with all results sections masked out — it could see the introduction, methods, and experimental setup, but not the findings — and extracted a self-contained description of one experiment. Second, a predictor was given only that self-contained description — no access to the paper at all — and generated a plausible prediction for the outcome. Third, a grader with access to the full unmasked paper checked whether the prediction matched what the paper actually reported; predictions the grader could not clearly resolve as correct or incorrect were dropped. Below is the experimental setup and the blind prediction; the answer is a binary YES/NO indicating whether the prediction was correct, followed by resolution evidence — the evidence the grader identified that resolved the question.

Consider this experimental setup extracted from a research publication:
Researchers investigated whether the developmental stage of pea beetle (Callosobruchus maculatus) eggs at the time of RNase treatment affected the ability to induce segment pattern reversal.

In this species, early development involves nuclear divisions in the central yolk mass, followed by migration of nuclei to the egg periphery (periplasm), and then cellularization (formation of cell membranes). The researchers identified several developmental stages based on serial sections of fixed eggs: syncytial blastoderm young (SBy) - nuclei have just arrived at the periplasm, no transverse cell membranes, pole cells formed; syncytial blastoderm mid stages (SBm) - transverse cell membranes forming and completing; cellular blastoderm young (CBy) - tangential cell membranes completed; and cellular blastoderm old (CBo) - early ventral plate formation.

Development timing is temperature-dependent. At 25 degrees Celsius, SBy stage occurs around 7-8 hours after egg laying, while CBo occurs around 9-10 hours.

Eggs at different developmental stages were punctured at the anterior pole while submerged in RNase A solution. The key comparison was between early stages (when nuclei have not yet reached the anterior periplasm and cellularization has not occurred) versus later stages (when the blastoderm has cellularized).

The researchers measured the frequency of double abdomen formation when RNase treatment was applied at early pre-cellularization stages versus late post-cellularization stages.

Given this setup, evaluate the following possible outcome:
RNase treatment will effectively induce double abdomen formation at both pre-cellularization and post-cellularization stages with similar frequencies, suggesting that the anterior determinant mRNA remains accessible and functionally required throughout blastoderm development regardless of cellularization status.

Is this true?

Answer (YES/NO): NO